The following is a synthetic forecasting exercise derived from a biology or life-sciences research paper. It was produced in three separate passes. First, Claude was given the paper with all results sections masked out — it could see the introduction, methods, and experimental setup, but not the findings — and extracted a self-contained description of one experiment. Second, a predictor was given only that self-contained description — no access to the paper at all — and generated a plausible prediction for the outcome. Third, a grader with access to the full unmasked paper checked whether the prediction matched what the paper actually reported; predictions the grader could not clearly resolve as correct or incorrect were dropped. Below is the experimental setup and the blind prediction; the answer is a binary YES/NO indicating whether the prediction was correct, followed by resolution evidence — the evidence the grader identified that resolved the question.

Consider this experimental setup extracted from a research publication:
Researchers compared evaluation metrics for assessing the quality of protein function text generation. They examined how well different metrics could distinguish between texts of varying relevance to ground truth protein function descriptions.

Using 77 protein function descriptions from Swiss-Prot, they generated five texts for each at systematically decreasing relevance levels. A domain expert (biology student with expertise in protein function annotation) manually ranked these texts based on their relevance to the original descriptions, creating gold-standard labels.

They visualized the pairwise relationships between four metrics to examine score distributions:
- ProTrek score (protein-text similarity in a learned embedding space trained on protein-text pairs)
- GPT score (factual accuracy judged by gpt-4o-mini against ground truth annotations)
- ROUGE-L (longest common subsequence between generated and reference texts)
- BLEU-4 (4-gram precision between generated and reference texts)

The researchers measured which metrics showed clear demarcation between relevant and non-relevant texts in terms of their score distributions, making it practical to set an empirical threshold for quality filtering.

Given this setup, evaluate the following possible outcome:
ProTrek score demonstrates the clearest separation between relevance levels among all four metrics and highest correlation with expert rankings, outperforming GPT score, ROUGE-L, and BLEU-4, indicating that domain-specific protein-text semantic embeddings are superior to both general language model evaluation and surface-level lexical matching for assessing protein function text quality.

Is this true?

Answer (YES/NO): NO